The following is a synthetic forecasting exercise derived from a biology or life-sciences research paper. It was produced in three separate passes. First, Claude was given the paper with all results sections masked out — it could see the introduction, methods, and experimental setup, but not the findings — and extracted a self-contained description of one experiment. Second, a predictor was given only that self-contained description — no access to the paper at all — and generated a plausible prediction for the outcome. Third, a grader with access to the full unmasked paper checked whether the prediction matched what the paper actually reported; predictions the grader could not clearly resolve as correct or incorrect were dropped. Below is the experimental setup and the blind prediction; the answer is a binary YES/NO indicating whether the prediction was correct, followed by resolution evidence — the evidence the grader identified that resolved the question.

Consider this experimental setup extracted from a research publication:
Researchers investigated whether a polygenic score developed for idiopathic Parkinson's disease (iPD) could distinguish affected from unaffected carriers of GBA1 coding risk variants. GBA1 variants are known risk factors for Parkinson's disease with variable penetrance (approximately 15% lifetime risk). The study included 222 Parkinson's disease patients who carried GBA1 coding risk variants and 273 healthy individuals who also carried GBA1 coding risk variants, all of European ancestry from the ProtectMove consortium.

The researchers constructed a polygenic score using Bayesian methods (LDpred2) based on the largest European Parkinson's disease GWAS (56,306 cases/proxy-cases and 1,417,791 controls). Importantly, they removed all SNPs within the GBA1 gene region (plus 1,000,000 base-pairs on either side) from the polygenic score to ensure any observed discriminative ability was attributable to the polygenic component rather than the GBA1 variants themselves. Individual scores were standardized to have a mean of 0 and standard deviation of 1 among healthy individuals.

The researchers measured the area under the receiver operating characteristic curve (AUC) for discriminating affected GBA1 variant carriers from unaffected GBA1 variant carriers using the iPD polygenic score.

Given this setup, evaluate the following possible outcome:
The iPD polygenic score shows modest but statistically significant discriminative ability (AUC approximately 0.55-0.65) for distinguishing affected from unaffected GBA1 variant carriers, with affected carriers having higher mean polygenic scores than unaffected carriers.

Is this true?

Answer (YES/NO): YES